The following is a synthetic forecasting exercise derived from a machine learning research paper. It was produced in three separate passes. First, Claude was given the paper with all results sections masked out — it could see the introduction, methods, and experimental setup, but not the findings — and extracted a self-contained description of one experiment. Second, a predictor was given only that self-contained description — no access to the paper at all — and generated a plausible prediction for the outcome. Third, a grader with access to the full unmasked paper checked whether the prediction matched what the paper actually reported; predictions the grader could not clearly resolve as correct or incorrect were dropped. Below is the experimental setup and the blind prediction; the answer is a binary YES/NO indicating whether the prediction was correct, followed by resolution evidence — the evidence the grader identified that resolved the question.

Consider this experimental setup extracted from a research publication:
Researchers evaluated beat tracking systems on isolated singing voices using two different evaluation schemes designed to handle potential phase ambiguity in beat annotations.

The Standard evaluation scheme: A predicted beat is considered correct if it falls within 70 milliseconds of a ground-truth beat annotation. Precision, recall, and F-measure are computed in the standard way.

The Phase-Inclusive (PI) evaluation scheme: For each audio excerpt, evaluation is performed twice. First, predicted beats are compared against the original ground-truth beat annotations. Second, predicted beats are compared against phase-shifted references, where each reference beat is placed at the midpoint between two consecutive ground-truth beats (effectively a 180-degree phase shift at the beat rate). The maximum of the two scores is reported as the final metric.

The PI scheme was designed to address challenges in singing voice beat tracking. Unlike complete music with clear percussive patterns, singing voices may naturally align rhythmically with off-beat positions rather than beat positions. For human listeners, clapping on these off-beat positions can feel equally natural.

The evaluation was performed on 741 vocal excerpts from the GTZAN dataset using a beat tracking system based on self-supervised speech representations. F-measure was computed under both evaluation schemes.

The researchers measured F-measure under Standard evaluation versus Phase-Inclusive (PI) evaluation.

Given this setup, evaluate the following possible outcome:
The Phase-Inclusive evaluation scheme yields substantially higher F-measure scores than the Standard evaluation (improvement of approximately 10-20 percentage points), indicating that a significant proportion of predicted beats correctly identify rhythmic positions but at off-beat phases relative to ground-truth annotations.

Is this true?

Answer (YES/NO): NO